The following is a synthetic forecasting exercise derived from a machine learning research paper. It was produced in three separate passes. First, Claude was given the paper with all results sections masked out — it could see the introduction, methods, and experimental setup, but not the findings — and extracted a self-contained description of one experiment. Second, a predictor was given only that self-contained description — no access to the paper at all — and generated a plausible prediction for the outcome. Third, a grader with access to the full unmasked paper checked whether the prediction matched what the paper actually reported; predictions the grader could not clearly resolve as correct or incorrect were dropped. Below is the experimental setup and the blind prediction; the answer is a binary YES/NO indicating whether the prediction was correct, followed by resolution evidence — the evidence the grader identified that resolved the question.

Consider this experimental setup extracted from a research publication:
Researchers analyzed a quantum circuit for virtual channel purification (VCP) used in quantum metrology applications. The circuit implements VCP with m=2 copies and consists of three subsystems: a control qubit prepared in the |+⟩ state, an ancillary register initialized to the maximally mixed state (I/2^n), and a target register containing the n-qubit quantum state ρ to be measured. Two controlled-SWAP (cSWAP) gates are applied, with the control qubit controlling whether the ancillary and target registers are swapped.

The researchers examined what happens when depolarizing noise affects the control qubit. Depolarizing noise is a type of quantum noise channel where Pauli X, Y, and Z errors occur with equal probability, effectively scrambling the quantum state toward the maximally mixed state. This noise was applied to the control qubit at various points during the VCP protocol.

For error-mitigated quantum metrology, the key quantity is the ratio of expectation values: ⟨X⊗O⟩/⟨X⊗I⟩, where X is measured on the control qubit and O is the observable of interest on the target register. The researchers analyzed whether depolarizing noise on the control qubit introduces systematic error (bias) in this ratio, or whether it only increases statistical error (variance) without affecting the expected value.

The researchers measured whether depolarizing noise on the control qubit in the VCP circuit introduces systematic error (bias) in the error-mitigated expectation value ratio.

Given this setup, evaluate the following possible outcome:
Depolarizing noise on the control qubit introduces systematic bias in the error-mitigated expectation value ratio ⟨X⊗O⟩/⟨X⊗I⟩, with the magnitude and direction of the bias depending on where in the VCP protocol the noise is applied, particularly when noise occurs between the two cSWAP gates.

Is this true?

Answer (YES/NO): NO